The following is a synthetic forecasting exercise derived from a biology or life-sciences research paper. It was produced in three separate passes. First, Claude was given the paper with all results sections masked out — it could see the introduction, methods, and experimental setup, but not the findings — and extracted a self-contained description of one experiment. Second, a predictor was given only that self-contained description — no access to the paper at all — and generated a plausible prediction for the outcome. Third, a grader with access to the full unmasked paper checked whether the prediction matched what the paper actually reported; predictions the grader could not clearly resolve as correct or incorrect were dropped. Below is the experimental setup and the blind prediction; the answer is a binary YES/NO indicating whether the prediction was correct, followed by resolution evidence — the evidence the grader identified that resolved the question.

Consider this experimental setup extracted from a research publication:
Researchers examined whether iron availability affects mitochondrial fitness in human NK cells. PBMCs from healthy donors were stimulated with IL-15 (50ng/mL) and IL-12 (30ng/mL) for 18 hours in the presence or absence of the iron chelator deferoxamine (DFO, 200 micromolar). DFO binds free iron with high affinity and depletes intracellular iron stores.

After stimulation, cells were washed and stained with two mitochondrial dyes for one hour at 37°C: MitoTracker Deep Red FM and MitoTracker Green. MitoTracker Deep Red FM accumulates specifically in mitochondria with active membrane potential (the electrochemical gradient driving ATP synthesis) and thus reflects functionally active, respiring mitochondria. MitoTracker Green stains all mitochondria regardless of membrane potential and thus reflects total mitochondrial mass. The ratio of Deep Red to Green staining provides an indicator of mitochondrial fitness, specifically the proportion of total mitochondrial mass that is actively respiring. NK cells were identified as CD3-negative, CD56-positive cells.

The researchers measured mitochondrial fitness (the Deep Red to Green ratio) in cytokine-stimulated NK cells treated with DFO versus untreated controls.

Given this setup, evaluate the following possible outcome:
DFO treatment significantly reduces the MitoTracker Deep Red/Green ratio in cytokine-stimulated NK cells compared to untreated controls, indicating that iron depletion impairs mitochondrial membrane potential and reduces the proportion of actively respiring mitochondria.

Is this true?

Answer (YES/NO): YES